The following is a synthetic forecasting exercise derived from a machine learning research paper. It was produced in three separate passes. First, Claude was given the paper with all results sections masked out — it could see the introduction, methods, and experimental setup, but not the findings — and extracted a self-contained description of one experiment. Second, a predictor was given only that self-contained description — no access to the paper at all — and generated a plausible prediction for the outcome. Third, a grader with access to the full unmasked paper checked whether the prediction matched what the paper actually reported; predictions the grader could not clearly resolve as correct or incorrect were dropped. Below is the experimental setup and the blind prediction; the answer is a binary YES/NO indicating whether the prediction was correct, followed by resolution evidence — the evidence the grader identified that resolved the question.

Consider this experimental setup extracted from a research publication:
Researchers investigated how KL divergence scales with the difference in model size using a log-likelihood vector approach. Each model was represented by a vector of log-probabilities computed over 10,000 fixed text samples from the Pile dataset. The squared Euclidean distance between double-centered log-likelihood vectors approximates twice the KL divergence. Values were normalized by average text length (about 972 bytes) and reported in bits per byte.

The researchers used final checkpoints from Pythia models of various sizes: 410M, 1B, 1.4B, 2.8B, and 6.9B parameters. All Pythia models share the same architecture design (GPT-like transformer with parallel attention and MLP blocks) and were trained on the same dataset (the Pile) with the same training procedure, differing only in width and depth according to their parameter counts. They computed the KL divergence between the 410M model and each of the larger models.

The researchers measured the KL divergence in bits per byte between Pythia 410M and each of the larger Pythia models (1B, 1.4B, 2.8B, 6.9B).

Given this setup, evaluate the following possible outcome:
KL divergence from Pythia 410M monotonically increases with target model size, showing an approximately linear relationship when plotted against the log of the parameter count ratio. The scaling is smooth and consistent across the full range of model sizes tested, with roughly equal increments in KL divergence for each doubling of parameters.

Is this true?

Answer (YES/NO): YES